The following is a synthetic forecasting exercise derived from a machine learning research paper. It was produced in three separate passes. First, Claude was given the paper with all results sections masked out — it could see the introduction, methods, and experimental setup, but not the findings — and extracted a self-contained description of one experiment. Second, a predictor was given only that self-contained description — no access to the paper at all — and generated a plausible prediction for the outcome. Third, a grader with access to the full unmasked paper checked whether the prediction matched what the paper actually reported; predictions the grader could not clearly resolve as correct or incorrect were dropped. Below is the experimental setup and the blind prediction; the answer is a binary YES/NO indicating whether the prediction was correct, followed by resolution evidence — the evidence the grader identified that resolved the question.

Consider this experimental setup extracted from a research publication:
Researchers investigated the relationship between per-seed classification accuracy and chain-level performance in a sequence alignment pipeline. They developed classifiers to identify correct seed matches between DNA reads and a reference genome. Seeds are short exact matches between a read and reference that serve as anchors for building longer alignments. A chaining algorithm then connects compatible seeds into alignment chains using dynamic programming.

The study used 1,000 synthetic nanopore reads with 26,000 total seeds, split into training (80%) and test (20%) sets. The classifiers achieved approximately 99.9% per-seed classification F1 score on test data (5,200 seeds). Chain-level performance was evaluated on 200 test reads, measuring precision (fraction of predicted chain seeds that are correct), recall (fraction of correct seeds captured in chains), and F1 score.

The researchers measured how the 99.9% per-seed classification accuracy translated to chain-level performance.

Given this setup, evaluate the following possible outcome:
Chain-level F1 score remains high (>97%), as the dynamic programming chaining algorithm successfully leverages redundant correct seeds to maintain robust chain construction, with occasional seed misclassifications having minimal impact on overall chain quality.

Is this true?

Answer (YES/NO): NO